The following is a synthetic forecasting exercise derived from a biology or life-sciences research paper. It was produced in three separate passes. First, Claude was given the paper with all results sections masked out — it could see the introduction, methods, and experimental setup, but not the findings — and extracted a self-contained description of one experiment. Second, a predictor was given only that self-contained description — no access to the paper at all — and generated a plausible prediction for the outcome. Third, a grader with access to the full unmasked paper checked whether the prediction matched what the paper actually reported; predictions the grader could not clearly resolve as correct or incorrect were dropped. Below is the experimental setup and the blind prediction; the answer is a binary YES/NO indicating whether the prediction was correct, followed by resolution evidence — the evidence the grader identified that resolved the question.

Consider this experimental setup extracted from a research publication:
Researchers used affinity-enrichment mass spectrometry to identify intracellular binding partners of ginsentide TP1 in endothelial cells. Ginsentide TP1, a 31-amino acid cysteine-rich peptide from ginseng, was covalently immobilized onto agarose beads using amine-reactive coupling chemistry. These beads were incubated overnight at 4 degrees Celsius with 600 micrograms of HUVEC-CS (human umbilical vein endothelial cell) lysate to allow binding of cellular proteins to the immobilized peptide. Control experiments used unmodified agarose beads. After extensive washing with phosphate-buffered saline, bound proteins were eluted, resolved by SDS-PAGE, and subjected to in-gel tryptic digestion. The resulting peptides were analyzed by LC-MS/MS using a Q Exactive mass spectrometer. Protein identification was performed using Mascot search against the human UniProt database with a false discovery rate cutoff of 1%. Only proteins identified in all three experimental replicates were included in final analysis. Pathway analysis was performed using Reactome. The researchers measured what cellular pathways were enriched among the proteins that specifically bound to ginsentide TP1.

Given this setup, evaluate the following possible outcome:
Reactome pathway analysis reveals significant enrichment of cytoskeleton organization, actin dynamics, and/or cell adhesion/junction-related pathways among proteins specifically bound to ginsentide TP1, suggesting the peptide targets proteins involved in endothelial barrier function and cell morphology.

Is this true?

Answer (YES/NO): NO